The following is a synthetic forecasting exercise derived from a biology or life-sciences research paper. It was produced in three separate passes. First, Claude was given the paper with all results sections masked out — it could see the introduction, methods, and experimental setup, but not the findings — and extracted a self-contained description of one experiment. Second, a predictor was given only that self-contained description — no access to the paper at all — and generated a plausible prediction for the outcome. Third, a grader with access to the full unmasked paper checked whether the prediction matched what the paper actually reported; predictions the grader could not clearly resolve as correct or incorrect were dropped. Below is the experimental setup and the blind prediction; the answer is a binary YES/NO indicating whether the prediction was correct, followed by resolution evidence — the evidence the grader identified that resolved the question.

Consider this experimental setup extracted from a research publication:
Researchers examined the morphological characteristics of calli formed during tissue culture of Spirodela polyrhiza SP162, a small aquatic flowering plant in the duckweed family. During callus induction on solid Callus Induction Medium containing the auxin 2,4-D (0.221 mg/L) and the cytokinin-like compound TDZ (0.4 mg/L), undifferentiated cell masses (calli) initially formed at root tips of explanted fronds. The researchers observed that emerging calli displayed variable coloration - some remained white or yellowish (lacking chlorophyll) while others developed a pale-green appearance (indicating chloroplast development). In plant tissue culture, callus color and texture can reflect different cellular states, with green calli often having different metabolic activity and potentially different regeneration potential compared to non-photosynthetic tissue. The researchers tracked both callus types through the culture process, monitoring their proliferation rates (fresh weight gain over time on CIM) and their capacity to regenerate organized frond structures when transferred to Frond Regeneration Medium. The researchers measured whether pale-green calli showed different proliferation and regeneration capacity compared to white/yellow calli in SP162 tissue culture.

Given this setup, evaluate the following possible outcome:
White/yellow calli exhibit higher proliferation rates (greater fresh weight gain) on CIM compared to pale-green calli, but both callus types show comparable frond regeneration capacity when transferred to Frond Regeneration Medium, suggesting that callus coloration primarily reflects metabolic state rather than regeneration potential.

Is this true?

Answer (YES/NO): NO